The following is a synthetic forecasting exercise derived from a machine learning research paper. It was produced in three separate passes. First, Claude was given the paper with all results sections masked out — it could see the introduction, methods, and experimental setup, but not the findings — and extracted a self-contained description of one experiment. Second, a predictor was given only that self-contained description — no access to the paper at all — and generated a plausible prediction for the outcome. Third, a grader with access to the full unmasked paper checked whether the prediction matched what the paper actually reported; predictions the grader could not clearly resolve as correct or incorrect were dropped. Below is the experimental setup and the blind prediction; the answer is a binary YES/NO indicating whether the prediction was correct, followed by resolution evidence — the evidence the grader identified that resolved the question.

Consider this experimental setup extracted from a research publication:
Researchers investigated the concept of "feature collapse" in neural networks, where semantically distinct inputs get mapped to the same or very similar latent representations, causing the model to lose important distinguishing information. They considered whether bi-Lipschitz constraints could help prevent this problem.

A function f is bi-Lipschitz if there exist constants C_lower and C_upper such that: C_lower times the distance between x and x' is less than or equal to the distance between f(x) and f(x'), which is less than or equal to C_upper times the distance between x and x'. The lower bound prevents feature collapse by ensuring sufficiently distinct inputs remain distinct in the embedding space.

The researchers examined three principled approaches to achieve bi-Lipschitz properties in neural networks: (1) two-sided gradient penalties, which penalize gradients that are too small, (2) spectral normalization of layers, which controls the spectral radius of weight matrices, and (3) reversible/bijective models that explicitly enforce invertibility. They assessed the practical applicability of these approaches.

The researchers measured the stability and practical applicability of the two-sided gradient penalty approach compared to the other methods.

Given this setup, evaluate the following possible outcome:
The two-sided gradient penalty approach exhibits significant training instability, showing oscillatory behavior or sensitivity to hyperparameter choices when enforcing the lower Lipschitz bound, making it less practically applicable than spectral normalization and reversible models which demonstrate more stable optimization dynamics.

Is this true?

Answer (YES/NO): NO